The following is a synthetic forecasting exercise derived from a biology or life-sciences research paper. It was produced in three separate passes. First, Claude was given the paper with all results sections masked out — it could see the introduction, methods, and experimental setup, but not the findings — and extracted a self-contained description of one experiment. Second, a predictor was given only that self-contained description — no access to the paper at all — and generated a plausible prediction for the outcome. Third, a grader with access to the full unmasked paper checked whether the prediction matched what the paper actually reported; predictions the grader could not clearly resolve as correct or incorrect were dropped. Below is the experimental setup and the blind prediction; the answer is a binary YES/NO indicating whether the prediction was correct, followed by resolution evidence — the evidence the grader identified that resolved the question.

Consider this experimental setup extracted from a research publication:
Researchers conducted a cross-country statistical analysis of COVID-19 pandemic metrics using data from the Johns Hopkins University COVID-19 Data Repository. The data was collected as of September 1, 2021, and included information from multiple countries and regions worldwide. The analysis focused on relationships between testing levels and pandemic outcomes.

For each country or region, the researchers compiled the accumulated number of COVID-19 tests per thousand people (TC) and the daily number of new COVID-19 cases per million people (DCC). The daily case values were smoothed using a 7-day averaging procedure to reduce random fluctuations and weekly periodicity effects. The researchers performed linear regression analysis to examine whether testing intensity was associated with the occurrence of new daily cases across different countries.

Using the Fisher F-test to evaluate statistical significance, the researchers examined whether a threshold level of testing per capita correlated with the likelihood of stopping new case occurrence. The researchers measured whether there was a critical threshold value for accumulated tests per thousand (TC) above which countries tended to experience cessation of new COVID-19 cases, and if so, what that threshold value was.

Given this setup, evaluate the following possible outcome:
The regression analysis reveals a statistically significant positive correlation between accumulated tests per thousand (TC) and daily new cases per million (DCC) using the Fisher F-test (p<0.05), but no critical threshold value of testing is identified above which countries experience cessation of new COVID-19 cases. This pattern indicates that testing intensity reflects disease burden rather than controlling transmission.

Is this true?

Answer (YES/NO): NO